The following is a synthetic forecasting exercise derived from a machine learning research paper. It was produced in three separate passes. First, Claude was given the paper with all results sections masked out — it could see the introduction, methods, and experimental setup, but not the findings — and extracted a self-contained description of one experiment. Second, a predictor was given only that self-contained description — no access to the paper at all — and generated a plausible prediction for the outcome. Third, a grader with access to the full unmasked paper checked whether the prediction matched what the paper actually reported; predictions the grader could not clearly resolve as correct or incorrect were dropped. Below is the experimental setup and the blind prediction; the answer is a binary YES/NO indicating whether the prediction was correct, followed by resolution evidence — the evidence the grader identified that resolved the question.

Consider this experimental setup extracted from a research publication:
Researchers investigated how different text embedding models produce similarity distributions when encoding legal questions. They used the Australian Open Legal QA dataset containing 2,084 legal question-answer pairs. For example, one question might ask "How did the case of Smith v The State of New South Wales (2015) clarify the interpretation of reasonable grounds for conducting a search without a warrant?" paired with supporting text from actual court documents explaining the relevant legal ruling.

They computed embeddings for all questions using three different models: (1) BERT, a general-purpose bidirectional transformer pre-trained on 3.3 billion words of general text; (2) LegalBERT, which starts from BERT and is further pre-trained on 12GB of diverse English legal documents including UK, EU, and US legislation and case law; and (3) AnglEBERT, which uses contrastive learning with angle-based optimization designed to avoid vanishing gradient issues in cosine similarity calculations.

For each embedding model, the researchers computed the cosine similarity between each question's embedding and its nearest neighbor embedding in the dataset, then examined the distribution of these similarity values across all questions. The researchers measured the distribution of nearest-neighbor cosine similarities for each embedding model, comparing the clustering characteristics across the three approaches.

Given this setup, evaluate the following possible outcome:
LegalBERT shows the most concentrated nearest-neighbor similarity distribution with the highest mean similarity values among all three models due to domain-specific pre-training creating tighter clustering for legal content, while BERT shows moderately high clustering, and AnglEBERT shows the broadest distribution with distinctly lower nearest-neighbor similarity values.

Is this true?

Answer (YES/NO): NO